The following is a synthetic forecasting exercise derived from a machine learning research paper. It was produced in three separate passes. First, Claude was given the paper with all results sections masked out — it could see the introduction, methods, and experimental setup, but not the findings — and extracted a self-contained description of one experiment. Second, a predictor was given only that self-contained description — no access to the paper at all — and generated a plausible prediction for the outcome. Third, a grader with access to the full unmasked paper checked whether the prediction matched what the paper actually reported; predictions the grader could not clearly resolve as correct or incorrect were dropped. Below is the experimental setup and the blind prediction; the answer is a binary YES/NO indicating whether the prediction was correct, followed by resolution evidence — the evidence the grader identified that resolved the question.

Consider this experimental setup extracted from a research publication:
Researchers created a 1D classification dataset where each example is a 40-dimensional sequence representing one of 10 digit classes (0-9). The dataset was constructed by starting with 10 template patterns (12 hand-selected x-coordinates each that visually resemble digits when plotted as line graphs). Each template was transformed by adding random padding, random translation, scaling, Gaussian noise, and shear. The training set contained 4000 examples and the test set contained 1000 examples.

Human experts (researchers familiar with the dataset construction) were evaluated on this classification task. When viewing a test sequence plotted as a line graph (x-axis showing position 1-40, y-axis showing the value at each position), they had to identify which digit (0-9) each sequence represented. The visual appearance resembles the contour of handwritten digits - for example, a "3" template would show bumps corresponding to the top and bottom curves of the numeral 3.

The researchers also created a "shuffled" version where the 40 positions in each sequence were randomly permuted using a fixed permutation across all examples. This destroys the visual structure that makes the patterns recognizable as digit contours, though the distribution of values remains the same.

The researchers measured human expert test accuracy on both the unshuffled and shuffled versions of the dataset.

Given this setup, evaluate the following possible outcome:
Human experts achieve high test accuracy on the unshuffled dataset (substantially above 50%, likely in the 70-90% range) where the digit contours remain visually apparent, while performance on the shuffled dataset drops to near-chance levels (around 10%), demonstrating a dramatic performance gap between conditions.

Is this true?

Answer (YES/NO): NO